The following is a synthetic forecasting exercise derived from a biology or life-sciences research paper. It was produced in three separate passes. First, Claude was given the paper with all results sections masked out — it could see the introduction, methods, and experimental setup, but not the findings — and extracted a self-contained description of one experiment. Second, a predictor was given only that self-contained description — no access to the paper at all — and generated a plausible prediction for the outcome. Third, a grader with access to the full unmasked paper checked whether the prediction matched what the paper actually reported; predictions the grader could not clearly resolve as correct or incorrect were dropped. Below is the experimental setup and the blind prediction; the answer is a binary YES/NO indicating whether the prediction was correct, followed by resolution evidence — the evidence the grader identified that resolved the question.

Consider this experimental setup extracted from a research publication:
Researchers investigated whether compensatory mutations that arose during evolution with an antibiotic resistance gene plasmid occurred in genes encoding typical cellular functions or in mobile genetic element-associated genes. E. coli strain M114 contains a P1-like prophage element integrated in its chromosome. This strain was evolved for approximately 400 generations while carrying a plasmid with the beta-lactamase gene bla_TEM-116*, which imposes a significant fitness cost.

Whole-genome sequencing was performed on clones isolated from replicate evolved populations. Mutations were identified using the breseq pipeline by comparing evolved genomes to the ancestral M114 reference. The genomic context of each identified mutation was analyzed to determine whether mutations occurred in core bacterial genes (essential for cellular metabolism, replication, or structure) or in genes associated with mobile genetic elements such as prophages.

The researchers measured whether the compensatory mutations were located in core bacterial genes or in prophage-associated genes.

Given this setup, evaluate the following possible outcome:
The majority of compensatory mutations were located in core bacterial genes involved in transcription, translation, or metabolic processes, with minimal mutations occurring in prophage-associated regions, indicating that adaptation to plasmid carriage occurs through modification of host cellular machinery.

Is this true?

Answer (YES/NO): NO